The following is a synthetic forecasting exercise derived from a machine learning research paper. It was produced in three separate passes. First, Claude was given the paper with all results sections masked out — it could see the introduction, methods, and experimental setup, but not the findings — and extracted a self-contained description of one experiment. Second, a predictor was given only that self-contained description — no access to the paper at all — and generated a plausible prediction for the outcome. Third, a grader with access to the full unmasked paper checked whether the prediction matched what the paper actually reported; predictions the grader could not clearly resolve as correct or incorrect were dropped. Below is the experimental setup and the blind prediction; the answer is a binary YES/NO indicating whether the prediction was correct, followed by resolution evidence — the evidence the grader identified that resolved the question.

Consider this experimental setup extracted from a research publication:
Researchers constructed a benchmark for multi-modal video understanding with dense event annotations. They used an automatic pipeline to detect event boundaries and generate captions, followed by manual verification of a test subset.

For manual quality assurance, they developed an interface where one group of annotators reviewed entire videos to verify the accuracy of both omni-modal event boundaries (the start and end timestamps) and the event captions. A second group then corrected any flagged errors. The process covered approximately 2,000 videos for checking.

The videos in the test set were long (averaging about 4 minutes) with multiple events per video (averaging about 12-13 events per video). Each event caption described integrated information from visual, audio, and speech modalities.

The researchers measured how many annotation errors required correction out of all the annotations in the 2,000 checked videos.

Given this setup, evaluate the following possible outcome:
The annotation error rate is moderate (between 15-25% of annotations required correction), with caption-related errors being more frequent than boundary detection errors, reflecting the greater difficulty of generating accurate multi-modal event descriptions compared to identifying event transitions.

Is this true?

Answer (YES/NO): NO